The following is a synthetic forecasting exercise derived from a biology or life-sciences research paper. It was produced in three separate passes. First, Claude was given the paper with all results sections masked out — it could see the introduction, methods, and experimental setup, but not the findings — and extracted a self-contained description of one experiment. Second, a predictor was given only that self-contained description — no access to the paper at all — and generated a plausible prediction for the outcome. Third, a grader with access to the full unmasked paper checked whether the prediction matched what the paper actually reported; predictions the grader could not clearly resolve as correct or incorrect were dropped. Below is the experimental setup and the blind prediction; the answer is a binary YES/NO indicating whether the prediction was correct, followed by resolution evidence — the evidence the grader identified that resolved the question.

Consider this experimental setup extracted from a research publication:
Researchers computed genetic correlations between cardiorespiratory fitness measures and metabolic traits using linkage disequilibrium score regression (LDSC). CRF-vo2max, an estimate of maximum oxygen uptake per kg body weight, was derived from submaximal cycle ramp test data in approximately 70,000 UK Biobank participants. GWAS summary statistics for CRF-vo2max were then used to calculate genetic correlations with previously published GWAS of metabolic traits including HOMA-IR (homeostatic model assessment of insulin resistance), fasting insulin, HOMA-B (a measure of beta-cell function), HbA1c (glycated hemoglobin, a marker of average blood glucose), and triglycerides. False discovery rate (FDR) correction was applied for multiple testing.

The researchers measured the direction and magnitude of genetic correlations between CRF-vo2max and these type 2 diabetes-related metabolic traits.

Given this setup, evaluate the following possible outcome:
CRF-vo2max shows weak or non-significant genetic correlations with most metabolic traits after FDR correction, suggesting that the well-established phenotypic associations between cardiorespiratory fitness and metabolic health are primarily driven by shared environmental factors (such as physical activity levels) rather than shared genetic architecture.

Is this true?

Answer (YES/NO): NO